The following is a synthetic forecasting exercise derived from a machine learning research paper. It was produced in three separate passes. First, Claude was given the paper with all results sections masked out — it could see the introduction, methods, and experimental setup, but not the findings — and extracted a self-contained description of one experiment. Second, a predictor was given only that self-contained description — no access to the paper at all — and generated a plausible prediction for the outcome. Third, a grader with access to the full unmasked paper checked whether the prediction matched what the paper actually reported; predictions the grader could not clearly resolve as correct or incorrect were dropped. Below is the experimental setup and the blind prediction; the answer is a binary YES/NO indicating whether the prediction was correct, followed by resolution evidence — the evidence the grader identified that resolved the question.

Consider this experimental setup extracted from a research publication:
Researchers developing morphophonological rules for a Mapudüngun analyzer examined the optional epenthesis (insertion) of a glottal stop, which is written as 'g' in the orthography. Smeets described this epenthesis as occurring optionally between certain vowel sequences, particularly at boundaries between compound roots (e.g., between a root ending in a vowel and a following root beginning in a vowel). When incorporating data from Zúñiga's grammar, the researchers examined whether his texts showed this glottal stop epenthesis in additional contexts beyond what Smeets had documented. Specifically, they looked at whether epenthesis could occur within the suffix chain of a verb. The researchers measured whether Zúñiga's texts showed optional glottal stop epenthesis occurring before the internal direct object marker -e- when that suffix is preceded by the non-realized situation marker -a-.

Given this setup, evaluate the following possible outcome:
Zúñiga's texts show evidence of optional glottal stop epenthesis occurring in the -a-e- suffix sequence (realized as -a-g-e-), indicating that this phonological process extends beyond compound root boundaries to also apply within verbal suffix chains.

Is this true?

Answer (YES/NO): YES